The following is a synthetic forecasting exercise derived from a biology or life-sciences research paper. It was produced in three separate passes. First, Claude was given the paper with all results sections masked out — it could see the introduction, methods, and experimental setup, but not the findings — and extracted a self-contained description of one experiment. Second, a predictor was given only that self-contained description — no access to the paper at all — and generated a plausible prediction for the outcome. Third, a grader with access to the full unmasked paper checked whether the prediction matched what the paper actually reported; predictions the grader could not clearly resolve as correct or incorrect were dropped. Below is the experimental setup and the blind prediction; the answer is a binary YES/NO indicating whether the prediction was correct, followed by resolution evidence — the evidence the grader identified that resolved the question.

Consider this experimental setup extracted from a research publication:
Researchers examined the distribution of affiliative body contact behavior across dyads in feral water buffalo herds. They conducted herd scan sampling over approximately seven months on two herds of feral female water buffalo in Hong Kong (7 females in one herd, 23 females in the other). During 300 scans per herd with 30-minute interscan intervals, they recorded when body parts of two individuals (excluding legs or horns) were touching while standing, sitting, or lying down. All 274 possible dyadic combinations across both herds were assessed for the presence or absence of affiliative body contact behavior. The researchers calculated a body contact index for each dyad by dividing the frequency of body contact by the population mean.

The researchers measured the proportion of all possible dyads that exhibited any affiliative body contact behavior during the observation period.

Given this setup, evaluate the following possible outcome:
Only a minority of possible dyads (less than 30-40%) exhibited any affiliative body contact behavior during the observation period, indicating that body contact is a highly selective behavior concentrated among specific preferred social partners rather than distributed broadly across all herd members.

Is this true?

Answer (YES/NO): YES